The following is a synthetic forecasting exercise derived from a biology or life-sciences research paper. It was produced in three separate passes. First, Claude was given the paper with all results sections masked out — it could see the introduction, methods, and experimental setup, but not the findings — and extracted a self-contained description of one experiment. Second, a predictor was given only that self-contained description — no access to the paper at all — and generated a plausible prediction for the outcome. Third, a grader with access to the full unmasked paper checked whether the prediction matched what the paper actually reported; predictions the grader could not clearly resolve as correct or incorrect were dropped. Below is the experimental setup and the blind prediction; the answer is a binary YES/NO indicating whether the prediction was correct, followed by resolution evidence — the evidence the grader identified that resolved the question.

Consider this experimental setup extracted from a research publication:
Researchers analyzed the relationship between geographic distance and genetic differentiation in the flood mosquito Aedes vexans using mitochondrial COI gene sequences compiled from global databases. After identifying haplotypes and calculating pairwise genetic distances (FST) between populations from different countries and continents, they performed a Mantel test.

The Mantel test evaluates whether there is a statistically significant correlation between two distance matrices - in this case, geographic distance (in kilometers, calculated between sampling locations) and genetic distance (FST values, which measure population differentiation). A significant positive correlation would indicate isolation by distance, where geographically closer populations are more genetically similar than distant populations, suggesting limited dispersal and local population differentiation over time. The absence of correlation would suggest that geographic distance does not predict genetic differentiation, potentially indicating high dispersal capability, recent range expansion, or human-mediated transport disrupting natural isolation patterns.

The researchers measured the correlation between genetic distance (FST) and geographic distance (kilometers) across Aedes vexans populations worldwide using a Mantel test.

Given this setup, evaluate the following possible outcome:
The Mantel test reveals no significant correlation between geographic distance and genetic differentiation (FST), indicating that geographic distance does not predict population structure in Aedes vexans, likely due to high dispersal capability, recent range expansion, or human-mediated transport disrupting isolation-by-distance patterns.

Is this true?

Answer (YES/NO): YES